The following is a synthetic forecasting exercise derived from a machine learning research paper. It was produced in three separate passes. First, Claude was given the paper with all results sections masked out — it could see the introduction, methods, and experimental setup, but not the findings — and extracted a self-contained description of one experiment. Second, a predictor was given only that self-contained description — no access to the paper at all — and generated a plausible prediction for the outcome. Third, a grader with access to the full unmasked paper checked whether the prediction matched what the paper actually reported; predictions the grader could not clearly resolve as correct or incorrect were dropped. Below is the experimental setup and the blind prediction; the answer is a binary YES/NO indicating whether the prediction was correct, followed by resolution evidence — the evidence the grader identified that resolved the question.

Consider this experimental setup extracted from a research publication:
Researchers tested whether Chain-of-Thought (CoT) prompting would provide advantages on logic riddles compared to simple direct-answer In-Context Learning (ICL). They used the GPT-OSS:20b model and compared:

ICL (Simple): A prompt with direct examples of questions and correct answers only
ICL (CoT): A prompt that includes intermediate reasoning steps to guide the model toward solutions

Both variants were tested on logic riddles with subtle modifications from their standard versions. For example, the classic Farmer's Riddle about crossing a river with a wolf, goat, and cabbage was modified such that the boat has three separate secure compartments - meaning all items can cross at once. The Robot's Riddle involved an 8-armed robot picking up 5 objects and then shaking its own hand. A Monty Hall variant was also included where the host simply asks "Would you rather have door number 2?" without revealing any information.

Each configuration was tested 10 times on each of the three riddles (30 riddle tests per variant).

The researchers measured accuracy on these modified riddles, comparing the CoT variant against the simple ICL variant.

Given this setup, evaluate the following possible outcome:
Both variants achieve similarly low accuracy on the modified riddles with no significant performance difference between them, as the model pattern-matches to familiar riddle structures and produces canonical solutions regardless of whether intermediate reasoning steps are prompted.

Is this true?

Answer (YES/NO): NO